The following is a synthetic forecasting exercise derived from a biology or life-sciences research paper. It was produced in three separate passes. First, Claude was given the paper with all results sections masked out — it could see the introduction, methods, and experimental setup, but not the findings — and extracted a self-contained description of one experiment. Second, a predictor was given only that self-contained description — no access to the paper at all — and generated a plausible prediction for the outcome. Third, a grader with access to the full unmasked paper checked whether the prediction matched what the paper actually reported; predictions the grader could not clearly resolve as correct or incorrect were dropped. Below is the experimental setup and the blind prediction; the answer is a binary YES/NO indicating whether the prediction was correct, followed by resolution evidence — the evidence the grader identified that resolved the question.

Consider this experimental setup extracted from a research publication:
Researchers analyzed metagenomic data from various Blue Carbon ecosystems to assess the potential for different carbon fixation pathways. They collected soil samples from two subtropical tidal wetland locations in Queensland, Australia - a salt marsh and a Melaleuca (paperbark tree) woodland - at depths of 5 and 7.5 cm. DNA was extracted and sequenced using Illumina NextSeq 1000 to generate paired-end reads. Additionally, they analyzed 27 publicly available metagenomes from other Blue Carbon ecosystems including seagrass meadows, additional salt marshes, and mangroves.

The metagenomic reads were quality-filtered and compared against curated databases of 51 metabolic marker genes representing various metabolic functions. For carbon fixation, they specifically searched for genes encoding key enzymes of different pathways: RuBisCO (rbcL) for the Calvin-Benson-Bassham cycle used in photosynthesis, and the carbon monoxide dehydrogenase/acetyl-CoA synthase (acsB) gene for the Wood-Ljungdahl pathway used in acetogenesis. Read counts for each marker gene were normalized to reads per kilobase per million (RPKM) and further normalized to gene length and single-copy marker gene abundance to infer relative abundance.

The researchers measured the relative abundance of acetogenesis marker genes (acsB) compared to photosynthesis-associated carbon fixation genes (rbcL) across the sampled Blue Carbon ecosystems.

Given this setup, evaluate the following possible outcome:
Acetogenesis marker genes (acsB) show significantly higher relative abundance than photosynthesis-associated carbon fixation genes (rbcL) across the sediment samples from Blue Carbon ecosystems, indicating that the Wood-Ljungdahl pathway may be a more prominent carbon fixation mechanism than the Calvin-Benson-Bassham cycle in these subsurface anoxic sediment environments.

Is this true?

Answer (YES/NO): NO